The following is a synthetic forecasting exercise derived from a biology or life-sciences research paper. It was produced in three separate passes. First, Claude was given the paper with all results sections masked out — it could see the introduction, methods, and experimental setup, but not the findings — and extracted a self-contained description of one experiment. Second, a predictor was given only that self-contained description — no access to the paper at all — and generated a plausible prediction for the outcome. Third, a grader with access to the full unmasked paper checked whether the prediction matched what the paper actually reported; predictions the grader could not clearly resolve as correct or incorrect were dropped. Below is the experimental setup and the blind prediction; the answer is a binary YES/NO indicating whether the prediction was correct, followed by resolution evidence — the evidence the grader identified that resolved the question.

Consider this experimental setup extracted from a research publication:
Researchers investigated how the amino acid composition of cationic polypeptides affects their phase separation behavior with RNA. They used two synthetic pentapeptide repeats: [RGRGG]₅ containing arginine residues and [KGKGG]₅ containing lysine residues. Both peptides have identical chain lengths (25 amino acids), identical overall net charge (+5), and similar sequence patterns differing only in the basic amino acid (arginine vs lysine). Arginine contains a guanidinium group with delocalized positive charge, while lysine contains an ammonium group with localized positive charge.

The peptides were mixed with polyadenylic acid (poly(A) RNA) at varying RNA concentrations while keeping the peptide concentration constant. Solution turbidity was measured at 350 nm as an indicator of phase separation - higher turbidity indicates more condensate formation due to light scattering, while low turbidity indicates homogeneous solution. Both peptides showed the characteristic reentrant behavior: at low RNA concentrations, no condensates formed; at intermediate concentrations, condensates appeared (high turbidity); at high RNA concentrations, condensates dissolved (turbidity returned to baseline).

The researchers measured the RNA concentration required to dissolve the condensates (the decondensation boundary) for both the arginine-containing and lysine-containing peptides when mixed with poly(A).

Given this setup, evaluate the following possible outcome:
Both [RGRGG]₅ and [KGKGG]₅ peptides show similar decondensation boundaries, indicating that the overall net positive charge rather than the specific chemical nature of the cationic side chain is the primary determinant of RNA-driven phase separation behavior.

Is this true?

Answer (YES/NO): NO